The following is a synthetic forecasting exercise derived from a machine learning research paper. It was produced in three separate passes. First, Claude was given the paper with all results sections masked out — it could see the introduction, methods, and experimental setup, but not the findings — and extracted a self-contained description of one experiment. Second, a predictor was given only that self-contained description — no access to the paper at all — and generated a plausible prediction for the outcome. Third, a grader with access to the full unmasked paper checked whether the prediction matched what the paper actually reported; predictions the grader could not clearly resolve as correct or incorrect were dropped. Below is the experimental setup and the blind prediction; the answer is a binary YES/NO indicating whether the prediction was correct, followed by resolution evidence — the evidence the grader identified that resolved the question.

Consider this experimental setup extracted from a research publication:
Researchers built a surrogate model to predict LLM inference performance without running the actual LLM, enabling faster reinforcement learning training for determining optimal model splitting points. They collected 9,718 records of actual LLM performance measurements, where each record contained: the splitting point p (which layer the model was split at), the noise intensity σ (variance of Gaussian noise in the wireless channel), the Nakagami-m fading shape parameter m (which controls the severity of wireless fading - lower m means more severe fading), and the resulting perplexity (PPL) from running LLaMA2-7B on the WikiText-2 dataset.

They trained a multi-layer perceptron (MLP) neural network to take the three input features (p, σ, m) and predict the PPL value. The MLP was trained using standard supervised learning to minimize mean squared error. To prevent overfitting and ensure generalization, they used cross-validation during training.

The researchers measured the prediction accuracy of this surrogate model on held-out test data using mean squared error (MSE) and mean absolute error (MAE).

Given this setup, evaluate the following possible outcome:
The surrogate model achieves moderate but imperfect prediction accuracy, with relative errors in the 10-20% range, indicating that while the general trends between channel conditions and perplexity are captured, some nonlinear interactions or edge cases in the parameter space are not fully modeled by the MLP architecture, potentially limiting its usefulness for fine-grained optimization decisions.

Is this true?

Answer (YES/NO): NO